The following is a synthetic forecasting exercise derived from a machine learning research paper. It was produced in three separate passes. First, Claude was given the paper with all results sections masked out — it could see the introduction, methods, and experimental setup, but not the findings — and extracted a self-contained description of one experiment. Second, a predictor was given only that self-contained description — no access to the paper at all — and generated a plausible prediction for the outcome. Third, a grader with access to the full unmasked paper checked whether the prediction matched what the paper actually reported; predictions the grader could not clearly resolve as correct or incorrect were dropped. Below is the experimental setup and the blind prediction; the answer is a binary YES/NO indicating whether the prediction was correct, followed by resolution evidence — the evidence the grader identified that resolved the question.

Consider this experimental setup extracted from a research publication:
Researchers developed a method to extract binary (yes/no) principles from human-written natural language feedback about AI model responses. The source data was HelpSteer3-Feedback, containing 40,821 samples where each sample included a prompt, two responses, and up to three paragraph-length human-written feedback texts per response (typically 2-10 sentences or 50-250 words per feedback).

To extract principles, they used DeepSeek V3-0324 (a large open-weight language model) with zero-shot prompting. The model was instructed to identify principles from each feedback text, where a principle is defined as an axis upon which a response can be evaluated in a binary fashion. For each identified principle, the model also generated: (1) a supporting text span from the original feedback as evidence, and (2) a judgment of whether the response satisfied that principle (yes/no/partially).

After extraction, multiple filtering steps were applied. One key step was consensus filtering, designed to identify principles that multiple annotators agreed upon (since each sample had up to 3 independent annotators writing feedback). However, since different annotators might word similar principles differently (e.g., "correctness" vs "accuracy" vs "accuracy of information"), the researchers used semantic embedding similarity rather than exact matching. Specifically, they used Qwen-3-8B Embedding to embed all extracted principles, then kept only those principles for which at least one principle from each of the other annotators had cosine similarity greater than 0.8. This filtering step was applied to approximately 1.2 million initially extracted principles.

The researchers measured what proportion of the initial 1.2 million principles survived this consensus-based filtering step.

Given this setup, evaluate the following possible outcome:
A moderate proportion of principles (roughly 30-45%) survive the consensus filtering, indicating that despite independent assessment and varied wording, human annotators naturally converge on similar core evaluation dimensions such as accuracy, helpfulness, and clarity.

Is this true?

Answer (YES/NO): NO